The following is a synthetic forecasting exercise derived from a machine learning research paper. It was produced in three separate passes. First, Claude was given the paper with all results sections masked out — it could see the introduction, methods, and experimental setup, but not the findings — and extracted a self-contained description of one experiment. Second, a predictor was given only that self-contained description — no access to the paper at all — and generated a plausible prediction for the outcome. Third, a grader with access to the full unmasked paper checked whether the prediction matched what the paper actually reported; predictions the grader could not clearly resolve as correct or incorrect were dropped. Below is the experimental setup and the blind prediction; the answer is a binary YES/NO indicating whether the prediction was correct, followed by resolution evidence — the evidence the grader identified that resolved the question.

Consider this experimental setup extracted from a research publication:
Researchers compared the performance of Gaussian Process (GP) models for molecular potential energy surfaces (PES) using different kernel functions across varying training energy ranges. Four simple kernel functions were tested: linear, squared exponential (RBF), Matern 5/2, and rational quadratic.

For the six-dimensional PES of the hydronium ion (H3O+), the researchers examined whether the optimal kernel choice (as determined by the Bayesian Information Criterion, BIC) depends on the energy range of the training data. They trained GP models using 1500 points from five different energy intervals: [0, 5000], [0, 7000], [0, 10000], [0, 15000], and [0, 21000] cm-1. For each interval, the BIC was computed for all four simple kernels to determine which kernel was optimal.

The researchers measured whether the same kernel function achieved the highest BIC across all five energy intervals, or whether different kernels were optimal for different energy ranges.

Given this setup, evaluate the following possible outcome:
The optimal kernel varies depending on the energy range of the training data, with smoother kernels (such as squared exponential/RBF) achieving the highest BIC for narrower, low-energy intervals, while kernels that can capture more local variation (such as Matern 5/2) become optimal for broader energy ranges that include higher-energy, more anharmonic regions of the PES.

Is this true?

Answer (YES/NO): NO